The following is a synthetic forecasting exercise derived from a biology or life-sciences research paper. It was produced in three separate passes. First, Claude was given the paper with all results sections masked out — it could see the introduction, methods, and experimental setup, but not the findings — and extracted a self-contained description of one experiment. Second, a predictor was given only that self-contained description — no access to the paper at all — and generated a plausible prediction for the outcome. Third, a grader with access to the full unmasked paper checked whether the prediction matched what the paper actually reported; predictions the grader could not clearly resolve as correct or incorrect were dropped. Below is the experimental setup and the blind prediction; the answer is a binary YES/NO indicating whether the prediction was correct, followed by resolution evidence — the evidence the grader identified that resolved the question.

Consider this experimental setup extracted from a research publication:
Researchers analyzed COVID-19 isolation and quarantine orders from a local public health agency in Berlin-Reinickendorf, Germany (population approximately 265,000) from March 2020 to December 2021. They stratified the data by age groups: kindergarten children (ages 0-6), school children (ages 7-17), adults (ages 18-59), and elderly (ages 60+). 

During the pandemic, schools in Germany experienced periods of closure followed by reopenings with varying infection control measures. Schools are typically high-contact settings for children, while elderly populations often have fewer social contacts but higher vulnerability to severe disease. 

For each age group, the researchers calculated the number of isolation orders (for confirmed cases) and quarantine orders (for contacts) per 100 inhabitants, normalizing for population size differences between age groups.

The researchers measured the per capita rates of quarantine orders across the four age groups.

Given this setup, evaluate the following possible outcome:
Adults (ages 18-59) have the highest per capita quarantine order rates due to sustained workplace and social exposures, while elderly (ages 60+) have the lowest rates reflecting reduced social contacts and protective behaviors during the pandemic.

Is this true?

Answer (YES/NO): NO